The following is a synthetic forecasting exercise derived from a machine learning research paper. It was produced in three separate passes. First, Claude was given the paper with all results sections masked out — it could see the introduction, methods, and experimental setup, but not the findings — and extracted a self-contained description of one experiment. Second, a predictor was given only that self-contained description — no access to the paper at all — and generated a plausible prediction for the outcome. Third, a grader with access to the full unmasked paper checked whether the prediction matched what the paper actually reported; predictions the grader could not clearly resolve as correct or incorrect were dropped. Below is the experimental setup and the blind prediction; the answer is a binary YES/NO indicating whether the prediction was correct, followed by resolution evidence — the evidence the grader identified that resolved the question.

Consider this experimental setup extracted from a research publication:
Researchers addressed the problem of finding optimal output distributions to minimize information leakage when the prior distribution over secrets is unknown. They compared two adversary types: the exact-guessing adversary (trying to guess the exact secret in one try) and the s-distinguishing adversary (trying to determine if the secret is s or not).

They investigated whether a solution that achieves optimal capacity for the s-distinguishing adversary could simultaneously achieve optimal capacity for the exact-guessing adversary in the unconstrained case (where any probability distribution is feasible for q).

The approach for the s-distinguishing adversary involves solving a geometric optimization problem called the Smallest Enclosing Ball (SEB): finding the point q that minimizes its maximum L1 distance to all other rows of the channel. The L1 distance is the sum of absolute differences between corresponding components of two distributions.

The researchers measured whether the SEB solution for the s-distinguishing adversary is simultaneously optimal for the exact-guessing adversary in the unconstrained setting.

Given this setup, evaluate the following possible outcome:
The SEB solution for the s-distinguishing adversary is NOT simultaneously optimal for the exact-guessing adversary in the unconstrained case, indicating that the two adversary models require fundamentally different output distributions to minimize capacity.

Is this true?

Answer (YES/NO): NO